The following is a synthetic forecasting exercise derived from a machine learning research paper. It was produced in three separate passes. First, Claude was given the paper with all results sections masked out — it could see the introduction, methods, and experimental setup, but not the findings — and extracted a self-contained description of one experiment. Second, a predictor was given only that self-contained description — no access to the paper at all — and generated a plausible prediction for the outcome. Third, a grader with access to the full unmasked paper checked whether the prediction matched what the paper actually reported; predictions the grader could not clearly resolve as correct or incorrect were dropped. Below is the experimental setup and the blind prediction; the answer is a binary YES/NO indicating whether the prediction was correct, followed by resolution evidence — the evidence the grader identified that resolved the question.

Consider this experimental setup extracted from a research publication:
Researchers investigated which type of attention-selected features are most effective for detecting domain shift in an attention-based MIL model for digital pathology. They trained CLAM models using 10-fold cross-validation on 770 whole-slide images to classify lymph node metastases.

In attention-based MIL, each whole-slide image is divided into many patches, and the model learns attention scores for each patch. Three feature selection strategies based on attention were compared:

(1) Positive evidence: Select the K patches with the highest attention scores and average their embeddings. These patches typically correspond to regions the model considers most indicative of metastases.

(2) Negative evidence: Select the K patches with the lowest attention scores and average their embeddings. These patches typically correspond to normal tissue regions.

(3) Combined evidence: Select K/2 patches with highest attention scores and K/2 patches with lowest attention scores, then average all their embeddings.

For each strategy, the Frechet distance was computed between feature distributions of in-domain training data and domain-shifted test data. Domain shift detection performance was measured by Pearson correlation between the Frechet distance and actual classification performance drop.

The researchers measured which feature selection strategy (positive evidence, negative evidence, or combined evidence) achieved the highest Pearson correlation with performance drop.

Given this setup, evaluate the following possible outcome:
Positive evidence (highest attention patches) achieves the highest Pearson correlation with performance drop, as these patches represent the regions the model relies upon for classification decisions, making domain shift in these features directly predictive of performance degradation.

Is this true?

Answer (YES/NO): YES